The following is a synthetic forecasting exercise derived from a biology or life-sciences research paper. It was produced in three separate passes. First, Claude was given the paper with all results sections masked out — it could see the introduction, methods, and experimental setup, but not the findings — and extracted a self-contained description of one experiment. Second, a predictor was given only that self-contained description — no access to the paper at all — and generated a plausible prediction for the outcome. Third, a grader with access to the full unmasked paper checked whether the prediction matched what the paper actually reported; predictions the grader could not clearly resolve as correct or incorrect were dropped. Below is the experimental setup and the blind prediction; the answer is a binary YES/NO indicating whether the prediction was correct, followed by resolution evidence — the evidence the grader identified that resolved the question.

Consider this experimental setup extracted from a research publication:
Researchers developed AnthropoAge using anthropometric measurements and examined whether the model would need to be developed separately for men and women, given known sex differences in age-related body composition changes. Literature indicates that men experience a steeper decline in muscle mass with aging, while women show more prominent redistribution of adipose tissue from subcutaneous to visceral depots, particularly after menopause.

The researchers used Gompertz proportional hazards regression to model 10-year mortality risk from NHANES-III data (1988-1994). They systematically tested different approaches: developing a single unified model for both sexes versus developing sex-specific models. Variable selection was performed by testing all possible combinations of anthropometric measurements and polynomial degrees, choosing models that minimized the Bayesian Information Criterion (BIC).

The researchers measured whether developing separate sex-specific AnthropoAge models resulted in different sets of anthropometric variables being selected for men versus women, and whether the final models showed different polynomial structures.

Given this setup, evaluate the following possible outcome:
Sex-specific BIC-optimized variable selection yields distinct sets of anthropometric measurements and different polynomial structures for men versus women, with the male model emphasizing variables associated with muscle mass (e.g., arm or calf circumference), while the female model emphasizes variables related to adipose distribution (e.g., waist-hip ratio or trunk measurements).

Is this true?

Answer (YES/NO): YES